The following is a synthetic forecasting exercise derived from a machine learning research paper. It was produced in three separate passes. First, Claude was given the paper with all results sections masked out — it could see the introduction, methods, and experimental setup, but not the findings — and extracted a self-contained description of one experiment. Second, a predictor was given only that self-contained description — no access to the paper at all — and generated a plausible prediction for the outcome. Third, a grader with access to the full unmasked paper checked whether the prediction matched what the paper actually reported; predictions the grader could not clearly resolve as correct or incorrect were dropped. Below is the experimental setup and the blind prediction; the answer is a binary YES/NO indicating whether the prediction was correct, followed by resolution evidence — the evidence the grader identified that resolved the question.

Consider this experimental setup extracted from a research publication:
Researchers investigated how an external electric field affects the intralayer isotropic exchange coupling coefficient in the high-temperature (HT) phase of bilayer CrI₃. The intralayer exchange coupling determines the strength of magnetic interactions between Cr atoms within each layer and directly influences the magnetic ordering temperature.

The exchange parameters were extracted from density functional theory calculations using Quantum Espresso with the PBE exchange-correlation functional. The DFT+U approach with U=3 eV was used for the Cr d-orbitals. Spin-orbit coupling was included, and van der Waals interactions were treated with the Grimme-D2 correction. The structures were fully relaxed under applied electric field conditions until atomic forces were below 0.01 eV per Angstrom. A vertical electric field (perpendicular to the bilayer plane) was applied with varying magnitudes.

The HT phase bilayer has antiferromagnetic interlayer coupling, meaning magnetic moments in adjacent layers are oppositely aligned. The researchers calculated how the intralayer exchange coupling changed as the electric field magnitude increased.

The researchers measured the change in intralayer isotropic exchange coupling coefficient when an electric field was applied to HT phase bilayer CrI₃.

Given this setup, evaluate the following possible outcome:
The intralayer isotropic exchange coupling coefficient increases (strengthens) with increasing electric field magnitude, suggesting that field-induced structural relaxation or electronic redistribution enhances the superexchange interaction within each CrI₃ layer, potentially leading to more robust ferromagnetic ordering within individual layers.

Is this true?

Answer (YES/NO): YES